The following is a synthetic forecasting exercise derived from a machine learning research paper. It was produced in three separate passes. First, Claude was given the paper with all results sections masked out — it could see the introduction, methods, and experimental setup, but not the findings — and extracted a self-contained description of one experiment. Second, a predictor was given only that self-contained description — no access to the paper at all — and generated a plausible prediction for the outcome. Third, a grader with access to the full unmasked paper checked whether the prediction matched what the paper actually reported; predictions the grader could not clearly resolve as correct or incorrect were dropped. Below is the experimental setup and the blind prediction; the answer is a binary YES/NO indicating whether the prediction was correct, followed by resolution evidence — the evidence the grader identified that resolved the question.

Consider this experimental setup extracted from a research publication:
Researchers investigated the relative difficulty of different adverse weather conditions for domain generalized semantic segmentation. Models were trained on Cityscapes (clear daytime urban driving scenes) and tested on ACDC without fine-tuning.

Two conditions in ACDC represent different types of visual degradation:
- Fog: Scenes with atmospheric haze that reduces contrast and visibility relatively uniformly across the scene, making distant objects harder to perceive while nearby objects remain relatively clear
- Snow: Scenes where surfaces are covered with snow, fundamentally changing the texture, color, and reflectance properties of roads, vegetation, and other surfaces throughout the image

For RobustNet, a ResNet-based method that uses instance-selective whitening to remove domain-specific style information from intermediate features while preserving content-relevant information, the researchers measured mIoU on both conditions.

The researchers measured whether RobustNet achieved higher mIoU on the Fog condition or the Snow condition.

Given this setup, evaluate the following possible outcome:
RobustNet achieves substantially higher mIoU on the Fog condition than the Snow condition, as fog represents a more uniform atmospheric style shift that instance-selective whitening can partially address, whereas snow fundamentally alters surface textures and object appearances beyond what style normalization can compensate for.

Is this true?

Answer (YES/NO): YES